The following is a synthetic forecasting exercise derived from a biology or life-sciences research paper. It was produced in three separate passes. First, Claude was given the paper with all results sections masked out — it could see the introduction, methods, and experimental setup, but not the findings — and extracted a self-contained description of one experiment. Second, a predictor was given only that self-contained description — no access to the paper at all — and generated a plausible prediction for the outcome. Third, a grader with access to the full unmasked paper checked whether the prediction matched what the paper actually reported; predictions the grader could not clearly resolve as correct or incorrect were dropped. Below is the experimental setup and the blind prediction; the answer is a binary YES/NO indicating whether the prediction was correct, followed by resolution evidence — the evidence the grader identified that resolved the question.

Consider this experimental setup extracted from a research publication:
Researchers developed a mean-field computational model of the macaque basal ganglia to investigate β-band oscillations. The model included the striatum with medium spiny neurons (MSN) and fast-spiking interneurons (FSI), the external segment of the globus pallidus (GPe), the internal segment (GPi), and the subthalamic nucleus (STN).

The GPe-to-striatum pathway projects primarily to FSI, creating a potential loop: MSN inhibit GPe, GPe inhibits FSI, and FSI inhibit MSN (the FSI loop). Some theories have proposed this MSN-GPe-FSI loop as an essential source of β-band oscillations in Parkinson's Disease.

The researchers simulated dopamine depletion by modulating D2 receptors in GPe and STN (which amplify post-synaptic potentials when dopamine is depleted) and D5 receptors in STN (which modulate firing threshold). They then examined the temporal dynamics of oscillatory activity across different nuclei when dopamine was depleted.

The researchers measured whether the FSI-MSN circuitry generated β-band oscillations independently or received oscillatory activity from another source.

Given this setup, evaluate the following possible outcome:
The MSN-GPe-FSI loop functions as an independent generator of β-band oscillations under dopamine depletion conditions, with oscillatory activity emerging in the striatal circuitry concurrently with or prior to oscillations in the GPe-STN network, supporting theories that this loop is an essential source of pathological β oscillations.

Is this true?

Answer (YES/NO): NO